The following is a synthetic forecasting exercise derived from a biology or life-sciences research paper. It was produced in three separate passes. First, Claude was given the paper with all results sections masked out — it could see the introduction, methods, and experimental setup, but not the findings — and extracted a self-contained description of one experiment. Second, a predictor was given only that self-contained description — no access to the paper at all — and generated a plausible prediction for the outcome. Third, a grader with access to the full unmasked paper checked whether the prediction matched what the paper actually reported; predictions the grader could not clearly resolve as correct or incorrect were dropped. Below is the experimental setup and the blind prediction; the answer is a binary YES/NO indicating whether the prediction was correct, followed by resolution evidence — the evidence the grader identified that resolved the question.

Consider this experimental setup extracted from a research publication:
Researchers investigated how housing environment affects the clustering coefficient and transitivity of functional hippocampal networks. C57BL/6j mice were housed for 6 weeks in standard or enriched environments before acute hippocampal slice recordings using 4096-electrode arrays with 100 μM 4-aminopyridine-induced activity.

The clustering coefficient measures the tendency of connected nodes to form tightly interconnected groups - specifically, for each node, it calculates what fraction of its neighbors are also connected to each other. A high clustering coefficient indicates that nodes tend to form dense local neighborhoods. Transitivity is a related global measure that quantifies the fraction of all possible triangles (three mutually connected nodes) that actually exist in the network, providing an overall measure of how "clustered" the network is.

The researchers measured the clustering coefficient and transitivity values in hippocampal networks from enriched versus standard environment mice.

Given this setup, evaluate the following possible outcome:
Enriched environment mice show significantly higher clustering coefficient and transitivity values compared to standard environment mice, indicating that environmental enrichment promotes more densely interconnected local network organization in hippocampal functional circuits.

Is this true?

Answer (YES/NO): YES